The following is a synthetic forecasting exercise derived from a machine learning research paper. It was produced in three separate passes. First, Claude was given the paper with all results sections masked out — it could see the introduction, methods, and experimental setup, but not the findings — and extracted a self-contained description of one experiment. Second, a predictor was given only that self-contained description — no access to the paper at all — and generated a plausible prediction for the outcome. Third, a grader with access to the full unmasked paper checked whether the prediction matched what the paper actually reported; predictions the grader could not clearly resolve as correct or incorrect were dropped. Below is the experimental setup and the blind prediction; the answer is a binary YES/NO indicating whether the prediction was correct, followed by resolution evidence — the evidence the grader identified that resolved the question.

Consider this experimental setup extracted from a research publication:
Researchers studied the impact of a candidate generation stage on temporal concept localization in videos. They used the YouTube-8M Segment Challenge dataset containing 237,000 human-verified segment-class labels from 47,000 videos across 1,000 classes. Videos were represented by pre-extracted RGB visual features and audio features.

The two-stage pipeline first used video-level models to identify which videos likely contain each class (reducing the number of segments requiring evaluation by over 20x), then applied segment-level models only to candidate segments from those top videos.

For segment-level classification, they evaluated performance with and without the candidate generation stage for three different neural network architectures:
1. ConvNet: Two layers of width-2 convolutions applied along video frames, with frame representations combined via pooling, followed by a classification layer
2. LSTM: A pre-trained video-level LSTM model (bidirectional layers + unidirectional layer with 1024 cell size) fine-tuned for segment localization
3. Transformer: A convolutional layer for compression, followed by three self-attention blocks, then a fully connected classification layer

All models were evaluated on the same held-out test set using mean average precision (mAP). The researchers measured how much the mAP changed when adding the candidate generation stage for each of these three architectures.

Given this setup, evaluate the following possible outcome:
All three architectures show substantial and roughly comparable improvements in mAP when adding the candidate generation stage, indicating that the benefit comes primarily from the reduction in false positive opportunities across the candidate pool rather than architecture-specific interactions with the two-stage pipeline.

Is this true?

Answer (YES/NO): NO